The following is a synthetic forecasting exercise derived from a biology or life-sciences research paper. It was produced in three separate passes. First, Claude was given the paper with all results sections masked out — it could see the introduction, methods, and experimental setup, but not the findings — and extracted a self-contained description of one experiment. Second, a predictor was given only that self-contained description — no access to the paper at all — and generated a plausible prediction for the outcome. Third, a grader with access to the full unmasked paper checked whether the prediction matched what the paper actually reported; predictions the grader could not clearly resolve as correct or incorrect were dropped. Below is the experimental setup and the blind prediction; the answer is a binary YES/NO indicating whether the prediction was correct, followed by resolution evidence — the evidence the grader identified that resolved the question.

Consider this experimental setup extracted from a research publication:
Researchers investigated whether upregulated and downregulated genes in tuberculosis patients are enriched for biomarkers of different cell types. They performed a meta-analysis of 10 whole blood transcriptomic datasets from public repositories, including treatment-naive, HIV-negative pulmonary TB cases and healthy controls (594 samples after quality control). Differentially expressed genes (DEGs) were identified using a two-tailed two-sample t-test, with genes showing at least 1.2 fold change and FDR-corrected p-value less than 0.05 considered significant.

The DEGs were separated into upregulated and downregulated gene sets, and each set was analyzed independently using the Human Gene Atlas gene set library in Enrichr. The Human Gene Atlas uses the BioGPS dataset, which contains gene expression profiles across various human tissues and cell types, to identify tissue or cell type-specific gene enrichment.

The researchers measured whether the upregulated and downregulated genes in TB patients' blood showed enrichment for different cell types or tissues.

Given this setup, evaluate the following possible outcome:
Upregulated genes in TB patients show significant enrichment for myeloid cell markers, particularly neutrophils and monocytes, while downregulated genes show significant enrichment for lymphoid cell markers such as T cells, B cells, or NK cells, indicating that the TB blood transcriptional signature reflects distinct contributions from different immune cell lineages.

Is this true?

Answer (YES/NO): YES